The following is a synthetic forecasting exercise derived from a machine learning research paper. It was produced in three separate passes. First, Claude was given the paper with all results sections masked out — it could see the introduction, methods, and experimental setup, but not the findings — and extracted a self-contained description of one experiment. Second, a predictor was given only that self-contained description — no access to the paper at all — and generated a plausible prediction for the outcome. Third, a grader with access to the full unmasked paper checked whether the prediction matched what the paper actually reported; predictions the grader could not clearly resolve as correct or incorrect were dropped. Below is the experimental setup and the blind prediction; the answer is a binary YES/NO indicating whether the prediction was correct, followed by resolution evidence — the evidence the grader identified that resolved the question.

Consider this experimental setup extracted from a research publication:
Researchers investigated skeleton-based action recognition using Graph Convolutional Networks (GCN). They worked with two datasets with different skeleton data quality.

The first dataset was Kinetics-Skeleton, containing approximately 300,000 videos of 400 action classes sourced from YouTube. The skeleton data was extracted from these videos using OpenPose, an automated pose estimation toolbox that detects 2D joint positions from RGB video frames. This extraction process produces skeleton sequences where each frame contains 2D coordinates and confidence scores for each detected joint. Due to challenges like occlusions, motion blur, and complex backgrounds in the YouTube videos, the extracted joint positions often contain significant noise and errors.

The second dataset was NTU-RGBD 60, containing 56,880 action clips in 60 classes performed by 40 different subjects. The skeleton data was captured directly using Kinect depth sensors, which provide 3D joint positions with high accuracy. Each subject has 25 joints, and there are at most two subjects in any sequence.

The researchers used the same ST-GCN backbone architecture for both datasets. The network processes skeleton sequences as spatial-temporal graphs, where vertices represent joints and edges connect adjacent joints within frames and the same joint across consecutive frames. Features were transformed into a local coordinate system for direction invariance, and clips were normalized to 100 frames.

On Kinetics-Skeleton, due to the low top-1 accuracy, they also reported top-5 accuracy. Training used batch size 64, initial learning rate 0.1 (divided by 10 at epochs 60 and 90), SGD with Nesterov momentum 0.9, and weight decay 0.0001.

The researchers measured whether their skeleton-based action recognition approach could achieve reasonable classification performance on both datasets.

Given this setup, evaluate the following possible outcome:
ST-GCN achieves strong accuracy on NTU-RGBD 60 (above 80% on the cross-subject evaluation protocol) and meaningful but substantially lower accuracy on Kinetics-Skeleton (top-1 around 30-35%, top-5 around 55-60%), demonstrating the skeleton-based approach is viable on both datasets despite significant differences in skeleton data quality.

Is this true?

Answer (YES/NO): NO